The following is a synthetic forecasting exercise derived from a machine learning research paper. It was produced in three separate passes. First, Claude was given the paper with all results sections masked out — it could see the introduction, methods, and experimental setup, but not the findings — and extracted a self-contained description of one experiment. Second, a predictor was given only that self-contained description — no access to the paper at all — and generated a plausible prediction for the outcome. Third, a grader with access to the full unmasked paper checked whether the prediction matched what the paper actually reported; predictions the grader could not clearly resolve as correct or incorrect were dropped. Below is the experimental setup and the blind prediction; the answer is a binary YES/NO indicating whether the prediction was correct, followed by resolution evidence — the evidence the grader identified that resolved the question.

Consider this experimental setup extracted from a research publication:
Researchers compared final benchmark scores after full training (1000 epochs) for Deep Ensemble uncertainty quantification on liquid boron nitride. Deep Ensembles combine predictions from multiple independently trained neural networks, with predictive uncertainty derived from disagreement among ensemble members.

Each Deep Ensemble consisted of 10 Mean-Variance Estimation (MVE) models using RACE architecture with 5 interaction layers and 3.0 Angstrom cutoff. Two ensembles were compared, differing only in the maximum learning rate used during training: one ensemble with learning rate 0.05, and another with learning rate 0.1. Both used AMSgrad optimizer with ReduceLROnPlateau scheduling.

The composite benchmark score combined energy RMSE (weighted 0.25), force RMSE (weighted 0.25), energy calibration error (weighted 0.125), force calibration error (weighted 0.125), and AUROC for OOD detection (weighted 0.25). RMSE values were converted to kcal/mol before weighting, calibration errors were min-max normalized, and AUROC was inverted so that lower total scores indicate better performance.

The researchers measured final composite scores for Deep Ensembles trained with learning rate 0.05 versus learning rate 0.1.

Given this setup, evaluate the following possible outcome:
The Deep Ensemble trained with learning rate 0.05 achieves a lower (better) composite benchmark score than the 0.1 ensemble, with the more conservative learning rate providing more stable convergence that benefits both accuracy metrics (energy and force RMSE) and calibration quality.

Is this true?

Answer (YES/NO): YES